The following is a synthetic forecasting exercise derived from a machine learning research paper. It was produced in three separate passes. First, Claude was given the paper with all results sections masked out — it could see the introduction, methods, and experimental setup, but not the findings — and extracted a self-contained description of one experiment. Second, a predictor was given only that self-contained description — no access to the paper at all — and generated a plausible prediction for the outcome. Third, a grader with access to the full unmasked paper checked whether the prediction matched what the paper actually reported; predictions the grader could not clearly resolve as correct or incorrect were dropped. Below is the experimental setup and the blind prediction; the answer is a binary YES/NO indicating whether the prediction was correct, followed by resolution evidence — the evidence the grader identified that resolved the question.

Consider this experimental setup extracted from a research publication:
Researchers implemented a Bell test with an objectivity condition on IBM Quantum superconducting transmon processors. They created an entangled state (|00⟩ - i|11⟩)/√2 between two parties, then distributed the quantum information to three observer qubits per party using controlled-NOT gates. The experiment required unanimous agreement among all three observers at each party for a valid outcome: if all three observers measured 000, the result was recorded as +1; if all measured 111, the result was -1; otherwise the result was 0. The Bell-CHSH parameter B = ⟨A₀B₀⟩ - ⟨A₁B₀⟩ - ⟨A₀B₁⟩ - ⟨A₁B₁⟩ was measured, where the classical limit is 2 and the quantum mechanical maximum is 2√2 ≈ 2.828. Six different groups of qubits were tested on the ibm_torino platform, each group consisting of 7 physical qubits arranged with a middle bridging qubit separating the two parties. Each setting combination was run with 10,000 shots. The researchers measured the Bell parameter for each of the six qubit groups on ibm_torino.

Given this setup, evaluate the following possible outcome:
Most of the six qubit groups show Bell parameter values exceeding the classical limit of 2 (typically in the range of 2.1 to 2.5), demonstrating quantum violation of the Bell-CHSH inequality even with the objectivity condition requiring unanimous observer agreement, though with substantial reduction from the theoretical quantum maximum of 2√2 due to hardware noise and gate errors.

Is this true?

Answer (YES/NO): NO